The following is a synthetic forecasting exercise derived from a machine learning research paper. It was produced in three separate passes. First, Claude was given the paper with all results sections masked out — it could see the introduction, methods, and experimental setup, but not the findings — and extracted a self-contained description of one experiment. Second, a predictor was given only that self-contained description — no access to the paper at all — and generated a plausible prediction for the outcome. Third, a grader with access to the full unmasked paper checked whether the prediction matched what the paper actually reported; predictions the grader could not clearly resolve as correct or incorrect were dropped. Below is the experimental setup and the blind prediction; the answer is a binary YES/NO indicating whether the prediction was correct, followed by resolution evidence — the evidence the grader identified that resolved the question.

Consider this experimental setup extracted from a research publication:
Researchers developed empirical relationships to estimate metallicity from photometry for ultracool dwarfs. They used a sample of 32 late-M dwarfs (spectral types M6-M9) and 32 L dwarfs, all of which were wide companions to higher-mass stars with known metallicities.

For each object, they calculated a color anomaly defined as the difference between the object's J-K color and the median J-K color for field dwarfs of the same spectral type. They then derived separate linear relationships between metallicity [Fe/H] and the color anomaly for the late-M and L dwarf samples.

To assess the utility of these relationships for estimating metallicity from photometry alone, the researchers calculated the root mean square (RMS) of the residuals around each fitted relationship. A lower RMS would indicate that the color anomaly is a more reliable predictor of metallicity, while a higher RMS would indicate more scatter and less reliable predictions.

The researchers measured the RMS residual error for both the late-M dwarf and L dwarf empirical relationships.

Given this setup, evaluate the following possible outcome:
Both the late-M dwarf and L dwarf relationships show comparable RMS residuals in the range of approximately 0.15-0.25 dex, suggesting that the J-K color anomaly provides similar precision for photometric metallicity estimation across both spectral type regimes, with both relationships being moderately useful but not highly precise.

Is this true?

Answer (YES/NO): NO